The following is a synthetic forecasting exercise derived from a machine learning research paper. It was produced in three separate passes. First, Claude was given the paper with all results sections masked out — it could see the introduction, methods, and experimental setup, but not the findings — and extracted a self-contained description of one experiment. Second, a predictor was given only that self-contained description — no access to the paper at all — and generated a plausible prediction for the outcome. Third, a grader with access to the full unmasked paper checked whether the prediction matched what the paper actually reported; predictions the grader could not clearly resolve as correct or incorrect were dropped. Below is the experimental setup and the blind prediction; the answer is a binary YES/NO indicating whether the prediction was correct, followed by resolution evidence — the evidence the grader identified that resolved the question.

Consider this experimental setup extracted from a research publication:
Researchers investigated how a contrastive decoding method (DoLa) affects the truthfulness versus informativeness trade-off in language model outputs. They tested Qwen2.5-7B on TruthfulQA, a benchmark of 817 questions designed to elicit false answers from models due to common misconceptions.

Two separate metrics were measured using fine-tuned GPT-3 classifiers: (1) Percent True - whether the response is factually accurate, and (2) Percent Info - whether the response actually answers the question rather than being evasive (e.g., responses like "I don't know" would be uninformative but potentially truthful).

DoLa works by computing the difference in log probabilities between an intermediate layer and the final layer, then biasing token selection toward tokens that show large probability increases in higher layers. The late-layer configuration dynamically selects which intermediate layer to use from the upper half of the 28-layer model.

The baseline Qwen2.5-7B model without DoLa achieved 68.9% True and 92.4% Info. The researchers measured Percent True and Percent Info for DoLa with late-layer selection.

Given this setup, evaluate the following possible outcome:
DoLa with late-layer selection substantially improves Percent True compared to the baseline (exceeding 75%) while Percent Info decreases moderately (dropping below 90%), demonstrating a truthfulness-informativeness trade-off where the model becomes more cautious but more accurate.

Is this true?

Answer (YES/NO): NO